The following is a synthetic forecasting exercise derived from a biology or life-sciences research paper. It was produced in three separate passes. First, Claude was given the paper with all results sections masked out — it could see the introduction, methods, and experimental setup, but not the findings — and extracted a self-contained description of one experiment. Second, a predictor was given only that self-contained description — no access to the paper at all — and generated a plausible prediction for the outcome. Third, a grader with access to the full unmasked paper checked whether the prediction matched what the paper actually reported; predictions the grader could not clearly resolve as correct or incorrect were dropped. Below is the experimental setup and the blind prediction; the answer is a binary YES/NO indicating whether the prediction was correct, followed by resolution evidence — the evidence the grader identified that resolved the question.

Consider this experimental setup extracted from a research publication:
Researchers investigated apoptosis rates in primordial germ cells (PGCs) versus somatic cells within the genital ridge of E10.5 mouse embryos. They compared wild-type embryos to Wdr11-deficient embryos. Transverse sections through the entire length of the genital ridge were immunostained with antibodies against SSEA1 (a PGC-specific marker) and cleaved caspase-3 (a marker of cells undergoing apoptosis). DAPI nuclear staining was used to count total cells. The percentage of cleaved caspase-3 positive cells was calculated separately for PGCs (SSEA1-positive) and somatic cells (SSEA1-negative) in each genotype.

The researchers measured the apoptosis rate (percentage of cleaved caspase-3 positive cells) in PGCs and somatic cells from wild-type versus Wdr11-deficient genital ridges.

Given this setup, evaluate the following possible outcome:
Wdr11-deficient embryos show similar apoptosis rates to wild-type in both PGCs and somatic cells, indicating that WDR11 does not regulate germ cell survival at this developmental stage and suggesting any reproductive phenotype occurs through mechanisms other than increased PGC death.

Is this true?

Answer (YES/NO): YES